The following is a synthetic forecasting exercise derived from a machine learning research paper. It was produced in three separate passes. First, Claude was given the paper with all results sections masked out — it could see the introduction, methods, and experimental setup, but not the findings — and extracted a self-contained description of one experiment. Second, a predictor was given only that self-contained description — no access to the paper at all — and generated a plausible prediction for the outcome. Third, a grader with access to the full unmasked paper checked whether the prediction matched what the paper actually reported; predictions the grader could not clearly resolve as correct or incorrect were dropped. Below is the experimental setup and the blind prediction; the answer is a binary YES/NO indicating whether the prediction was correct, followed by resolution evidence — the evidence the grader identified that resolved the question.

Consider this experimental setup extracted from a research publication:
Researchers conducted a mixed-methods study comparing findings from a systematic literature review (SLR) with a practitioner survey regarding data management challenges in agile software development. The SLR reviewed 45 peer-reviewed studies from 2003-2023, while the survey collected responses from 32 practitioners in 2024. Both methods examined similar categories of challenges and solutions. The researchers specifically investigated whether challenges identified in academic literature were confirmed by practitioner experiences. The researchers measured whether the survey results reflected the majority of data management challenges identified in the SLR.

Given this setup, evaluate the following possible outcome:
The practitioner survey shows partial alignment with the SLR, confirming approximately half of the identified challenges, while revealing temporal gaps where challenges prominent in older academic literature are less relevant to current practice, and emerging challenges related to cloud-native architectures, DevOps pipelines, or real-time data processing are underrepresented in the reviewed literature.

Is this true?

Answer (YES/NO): NO